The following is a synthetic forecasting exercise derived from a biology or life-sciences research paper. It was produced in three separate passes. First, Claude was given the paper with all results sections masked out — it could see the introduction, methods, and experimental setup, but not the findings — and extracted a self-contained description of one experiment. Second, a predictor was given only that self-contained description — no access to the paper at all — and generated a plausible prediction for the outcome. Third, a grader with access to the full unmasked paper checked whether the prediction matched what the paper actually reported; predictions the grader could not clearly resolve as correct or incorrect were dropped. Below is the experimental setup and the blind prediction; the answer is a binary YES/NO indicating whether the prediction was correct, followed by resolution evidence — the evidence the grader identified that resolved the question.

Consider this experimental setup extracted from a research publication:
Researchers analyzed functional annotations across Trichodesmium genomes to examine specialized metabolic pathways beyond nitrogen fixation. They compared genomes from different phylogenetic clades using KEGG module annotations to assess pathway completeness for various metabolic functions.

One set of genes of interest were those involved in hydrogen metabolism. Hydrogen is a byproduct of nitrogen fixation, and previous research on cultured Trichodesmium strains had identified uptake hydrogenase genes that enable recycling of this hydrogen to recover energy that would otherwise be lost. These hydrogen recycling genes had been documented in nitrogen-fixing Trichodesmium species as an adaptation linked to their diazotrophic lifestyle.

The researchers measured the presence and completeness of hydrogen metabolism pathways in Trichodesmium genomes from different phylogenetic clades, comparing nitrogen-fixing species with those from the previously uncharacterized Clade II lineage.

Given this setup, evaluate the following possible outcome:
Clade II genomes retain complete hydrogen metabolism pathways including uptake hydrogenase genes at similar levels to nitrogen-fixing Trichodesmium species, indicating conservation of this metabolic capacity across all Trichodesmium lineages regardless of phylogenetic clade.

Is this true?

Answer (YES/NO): NO